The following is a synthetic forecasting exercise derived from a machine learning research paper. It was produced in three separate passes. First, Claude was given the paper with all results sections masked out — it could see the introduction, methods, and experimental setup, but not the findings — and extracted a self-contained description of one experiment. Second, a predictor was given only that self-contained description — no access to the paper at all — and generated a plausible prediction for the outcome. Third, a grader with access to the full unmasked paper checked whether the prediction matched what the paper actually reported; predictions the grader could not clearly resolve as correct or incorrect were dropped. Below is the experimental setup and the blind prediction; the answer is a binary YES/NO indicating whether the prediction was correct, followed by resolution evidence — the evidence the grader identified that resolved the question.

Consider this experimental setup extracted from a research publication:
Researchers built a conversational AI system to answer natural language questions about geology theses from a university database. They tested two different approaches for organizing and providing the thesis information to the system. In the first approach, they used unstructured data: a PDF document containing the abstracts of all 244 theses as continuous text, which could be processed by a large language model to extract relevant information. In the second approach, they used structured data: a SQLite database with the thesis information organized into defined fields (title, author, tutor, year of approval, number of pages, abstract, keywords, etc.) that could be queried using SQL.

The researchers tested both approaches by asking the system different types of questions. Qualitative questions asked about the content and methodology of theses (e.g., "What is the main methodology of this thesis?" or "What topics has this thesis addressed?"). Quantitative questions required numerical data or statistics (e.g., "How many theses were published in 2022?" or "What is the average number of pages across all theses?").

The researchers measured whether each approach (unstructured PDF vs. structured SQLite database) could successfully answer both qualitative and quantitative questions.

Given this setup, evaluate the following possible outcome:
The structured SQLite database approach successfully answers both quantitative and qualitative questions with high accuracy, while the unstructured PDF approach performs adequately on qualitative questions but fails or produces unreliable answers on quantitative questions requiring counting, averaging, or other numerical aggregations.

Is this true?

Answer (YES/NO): YES